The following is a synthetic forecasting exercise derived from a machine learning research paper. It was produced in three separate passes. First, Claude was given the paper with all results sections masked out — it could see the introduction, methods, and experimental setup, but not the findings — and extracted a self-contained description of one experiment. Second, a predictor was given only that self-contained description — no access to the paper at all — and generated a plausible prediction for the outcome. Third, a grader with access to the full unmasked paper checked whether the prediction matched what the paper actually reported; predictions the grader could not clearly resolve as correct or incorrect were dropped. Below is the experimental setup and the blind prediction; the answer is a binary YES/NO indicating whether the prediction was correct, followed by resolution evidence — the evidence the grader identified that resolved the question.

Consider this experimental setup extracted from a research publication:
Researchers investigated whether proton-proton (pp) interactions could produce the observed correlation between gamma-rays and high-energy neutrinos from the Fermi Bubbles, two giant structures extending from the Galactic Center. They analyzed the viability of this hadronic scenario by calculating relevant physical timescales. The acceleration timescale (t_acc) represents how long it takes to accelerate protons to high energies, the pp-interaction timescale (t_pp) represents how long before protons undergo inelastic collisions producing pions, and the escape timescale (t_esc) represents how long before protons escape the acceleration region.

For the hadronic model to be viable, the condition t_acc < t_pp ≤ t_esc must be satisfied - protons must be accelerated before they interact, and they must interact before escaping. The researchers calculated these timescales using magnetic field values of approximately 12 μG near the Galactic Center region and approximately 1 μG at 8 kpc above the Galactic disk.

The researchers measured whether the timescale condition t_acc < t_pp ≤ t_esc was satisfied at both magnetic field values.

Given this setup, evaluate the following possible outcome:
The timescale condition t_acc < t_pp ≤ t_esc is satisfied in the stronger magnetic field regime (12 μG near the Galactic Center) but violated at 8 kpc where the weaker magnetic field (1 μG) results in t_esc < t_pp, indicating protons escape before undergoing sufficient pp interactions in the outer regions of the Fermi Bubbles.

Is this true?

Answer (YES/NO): YES